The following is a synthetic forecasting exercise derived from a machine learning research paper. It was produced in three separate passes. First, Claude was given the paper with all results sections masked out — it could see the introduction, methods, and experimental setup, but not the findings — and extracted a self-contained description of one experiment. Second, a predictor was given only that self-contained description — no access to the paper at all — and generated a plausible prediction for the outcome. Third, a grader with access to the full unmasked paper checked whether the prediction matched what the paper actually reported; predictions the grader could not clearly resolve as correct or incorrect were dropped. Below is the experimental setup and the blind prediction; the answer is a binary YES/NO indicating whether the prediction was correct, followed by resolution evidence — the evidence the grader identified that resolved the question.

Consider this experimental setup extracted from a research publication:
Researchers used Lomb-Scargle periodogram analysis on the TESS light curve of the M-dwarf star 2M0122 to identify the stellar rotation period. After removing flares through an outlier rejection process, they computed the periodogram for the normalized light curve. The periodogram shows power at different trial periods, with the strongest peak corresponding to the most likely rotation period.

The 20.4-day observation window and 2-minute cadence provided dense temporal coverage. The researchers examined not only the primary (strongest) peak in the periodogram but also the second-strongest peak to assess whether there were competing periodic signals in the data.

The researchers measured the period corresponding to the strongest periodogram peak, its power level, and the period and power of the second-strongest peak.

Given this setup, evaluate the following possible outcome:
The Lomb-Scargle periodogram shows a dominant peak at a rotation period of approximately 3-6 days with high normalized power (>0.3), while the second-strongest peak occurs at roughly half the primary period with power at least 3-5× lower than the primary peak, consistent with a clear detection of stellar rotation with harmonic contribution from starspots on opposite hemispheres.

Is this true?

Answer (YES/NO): NO